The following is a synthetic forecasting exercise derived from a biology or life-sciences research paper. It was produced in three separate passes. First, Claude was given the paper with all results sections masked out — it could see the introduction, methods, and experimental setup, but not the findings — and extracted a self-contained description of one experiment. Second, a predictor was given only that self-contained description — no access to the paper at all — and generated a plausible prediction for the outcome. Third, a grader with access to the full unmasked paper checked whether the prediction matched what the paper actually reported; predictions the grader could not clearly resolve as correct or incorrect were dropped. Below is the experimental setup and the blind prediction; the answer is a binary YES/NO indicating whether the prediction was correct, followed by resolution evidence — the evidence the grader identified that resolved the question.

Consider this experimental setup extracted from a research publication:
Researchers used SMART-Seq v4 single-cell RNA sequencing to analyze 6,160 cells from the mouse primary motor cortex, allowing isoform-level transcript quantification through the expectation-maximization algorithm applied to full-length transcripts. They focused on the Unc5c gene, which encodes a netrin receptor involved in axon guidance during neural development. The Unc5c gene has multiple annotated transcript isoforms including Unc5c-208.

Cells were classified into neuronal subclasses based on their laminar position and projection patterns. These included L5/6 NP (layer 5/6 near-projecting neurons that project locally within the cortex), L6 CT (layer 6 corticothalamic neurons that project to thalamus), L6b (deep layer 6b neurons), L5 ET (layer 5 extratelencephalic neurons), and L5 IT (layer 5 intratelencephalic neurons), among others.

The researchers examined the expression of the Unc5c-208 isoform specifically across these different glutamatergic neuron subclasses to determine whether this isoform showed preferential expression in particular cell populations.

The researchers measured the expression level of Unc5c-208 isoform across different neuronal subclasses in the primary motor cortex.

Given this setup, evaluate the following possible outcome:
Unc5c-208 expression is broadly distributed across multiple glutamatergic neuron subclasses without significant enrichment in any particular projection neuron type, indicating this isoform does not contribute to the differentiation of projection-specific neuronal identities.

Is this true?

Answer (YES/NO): NO